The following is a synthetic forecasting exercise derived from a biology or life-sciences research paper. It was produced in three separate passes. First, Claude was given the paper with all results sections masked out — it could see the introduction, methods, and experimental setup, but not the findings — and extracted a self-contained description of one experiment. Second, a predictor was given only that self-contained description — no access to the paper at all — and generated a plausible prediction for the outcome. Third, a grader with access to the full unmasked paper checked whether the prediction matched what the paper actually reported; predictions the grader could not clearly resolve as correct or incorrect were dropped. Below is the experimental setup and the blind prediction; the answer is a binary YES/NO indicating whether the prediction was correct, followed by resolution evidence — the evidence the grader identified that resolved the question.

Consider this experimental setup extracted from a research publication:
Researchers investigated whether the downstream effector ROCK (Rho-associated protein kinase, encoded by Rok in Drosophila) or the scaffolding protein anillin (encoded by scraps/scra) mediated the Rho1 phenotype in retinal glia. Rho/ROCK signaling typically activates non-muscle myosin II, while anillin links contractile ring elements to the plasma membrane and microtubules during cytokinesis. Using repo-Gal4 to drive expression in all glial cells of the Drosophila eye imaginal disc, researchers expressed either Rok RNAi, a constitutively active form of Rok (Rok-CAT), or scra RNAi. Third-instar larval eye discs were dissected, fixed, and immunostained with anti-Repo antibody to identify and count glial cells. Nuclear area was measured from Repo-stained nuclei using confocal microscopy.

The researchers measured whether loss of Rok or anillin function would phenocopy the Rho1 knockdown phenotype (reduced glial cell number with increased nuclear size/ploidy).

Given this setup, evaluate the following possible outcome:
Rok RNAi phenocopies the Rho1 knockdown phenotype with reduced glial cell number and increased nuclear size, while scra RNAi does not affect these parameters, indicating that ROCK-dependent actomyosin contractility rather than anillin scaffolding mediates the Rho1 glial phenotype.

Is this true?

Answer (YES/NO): NO